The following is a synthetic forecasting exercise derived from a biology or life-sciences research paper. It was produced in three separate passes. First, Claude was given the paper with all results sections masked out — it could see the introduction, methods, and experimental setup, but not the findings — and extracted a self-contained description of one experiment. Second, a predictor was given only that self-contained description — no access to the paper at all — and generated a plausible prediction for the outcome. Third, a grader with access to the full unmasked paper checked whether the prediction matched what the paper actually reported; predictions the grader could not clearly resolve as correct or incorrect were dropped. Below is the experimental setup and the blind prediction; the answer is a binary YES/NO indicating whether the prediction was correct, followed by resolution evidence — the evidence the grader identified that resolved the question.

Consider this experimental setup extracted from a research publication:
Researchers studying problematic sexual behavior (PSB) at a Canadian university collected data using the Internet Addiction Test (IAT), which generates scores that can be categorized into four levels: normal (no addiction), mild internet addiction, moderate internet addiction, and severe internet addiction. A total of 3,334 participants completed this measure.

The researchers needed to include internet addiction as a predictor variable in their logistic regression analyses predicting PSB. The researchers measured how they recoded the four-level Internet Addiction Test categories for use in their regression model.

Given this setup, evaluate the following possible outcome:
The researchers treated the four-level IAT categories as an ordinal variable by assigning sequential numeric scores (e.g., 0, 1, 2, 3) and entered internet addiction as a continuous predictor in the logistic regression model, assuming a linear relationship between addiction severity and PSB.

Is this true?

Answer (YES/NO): NO